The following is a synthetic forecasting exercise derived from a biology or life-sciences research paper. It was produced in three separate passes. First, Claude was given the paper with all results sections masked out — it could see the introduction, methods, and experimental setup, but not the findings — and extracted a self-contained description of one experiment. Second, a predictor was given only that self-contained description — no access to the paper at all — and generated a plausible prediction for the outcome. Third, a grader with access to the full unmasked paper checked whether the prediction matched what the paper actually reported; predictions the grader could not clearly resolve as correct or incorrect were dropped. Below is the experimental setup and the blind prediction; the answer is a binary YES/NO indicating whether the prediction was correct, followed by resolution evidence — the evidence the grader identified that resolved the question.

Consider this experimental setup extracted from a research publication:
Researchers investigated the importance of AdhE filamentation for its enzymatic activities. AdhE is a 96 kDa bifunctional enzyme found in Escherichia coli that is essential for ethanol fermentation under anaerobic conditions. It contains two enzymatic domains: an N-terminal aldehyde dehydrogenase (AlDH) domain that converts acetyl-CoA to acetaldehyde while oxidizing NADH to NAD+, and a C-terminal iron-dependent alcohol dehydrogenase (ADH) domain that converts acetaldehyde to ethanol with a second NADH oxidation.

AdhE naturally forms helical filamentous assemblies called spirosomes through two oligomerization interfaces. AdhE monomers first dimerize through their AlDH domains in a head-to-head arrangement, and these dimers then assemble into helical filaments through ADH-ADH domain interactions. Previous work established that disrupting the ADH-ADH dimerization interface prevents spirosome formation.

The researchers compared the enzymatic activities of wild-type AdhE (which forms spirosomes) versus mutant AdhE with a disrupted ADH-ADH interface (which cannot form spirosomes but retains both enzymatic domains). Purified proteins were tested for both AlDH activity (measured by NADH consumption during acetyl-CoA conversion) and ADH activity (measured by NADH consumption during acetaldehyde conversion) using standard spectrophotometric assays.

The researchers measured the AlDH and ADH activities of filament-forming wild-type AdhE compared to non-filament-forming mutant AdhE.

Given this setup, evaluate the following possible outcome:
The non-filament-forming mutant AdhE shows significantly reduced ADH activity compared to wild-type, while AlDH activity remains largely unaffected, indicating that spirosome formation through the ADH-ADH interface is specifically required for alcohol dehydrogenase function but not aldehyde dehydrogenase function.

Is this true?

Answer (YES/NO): NO